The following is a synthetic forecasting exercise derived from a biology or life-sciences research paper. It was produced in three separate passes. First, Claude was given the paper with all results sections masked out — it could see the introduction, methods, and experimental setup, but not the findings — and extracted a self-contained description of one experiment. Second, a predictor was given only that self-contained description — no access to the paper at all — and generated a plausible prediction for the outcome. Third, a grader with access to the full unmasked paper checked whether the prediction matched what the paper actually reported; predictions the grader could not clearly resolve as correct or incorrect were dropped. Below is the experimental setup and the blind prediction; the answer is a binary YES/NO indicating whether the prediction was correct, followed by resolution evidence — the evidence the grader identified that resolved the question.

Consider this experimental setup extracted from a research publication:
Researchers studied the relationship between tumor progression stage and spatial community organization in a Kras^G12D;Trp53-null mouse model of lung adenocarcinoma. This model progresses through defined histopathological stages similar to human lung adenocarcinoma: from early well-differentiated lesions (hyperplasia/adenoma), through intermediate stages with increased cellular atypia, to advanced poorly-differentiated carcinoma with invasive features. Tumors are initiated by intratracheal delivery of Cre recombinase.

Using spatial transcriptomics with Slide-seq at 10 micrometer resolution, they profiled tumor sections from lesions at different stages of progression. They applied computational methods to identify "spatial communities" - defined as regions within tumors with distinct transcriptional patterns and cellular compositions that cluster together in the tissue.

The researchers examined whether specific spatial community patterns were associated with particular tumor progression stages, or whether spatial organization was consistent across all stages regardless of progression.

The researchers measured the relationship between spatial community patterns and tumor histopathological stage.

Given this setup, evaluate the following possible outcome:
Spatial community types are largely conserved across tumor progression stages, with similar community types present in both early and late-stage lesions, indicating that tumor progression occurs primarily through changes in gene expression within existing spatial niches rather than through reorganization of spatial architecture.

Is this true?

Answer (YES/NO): NO